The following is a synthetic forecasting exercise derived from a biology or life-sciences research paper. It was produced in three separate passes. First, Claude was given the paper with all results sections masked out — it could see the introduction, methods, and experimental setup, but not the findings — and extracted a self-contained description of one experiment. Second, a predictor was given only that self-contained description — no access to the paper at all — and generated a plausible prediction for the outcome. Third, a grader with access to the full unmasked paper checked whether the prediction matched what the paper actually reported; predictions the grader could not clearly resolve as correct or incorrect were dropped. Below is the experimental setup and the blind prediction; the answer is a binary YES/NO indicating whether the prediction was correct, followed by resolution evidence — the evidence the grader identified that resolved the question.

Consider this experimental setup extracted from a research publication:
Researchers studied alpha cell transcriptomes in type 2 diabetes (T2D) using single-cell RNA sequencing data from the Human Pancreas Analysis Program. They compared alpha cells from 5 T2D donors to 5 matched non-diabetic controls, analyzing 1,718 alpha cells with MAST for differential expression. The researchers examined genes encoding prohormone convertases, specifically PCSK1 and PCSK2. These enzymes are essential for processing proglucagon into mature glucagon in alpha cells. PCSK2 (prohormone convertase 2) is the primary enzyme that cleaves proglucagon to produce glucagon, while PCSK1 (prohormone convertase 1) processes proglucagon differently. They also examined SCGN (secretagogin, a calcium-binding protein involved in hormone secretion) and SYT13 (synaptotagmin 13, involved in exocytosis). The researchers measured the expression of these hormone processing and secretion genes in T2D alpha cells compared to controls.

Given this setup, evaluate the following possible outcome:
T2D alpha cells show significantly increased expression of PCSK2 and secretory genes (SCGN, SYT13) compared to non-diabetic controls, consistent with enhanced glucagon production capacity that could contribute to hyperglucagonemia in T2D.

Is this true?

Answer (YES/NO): NO